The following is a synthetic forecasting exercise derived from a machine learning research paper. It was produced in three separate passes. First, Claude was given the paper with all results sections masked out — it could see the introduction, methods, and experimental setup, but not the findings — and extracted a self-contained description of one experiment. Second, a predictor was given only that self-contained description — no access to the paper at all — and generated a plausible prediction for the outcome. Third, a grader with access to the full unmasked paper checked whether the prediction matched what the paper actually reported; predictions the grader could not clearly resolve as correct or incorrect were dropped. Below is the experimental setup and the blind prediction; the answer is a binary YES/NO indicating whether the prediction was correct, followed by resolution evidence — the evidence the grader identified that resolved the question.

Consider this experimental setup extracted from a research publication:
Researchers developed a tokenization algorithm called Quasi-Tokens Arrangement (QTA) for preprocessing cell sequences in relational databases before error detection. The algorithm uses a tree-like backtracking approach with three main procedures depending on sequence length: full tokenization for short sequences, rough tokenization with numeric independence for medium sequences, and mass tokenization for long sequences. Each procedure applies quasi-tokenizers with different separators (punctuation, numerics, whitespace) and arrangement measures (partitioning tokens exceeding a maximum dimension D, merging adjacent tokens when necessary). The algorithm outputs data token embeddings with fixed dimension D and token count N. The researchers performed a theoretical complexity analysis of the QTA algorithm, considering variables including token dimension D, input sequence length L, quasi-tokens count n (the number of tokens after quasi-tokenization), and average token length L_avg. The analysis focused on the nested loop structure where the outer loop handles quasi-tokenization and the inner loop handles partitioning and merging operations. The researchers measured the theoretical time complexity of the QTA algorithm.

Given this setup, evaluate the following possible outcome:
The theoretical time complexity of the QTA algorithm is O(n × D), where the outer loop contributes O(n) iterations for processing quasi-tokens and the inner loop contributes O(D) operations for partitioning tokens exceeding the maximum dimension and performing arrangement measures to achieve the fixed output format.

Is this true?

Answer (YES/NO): NO